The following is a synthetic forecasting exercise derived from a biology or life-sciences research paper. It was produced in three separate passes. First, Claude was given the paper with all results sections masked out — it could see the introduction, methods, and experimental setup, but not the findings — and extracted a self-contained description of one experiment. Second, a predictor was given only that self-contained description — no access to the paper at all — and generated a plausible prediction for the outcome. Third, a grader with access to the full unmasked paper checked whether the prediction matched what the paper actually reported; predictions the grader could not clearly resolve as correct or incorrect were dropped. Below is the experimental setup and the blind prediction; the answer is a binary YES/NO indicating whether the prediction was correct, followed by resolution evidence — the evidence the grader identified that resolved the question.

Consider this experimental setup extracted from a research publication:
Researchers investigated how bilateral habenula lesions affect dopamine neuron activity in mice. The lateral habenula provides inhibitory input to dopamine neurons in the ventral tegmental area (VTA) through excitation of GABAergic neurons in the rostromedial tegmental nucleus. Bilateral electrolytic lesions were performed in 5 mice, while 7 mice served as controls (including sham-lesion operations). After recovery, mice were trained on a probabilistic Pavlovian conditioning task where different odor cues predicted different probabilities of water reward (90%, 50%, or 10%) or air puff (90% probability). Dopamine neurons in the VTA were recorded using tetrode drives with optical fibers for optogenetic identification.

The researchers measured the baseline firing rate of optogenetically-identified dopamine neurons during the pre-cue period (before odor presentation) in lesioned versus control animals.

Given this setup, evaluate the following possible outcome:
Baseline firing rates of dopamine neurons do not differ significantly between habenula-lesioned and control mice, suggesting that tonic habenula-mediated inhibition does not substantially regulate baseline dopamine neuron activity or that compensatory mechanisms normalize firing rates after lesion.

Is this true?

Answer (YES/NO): NO